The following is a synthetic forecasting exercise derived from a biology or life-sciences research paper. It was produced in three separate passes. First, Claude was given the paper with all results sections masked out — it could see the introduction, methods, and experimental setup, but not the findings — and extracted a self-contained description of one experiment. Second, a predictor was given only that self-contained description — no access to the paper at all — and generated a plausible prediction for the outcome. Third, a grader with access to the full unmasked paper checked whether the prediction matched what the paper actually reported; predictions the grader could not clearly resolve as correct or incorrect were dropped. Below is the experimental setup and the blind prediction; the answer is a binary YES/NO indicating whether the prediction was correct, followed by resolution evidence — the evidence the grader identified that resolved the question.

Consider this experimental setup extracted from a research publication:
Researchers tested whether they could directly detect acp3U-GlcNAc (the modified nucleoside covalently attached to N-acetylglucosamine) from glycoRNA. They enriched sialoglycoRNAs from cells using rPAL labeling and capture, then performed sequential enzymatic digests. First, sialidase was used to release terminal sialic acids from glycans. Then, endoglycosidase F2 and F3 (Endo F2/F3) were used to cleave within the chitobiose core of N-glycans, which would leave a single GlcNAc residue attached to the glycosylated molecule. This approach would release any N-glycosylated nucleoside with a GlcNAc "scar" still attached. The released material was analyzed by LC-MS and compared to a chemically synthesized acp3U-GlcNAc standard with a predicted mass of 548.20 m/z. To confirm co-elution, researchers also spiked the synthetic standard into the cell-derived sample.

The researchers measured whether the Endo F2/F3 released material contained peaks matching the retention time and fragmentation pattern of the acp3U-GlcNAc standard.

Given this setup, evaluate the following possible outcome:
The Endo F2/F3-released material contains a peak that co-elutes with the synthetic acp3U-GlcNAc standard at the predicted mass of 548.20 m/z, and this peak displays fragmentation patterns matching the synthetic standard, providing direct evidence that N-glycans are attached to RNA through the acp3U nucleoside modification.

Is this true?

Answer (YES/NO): YES